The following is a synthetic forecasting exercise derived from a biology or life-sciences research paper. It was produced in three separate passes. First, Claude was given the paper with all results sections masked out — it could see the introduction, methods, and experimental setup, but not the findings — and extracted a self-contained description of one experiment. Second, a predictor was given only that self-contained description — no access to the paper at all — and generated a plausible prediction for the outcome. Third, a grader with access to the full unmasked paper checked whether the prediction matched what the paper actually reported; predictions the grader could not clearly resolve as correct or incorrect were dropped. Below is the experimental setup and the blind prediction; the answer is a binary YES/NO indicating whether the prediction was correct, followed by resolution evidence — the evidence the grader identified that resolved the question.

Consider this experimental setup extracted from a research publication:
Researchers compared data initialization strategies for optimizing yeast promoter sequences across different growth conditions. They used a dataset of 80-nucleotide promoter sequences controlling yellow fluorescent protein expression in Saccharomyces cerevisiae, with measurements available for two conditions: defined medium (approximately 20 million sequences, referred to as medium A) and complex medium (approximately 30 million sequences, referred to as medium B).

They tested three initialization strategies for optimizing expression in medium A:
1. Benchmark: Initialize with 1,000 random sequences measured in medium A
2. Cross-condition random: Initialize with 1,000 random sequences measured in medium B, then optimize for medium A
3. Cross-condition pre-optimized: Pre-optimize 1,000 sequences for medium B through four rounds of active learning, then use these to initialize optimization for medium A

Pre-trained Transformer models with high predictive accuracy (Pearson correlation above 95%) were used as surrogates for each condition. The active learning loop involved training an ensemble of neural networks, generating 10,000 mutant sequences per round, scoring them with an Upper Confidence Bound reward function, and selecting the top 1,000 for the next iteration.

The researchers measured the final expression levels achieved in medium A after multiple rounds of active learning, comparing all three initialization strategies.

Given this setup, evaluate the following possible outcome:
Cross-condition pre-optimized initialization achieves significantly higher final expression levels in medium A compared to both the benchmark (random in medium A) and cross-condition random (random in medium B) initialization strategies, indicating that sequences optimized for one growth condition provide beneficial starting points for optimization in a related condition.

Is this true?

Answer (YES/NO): YES